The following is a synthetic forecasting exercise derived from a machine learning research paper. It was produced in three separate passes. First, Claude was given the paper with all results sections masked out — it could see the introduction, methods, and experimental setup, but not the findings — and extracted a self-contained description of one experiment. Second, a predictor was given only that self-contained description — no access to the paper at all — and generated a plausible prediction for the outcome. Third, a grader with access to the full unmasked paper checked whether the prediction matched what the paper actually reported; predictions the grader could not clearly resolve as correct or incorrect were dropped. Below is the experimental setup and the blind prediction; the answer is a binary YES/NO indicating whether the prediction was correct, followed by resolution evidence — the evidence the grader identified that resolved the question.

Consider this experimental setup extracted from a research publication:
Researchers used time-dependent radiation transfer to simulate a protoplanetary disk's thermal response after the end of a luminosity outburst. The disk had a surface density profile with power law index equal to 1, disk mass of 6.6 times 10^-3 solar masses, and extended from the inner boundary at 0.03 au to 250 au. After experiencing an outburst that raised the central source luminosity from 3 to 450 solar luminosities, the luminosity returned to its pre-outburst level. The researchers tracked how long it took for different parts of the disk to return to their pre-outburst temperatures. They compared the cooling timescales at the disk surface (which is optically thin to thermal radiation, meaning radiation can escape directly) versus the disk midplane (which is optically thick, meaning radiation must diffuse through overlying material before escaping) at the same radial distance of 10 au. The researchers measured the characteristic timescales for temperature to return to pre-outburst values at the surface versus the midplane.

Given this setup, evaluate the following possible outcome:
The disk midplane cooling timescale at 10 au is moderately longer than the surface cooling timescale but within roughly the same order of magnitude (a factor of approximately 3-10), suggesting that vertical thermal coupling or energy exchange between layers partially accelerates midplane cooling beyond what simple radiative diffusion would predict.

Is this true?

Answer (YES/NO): NO